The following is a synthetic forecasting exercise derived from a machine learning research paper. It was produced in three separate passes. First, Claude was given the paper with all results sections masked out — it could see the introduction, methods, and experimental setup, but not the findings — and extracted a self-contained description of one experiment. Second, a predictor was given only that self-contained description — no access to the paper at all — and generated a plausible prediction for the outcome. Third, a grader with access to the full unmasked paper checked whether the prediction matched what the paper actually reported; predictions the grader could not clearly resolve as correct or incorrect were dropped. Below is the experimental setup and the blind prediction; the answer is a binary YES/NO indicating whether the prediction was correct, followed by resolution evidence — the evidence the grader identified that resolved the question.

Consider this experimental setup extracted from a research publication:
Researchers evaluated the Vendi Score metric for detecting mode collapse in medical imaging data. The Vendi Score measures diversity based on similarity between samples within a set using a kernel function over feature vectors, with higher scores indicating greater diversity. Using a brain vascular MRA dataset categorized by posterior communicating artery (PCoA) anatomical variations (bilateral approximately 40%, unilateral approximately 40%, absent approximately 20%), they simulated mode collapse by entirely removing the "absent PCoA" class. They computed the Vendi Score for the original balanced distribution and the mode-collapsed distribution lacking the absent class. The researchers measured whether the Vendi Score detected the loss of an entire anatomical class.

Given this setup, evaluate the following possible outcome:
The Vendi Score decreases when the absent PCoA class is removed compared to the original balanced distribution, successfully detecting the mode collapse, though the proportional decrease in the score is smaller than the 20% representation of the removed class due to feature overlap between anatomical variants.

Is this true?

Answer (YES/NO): NO